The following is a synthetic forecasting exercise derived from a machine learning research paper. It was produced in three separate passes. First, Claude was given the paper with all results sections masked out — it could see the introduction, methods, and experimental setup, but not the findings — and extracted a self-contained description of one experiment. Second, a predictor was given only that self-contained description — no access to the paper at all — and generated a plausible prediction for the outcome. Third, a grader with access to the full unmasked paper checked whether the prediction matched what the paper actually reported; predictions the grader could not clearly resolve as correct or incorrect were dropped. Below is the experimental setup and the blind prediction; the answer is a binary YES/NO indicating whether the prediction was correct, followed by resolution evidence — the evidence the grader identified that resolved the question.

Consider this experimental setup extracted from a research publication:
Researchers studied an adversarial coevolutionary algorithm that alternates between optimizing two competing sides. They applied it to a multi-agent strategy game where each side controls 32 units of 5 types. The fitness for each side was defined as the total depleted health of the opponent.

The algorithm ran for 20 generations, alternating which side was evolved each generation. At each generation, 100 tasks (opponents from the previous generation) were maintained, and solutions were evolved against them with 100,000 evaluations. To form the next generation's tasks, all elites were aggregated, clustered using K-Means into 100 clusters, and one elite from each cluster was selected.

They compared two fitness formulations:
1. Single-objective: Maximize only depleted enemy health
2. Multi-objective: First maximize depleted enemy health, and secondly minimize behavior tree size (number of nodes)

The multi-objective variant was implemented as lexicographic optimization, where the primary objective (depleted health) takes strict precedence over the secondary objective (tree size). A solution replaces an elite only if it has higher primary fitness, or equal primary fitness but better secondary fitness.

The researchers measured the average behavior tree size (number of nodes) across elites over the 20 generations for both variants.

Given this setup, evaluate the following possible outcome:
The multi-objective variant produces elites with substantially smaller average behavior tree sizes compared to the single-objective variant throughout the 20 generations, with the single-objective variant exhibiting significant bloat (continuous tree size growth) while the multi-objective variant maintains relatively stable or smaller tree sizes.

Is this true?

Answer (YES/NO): NO